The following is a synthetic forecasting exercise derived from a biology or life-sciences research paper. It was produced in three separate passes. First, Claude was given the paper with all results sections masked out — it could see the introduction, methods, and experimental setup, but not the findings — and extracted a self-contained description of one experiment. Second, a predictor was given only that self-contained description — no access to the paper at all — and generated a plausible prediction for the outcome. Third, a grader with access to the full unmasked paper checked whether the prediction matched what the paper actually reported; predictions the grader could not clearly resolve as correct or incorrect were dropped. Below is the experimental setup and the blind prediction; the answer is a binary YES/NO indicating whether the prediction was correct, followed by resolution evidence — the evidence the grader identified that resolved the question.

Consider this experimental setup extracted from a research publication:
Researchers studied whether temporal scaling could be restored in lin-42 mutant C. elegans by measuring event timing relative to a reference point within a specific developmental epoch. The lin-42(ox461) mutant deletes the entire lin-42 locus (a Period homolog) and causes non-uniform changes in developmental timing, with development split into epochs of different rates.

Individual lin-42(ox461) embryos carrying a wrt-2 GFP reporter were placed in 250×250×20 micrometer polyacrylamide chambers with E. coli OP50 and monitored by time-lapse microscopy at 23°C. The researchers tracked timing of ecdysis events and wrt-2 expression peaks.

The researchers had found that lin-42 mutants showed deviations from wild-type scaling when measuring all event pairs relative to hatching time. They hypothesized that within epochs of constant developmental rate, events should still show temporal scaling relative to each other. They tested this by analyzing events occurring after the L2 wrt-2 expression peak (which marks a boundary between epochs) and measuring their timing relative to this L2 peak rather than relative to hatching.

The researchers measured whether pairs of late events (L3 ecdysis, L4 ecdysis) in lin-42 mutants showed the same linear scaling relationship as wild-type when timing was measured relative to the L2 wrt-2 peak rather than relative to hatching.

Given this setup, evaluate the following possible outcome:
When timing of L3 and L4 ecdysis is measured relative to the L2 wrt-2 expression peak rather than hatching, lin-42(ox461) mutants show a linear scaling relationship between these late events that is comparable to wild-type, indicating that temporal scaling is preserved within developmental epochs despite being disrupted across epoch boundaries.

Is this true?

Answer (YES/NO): YES